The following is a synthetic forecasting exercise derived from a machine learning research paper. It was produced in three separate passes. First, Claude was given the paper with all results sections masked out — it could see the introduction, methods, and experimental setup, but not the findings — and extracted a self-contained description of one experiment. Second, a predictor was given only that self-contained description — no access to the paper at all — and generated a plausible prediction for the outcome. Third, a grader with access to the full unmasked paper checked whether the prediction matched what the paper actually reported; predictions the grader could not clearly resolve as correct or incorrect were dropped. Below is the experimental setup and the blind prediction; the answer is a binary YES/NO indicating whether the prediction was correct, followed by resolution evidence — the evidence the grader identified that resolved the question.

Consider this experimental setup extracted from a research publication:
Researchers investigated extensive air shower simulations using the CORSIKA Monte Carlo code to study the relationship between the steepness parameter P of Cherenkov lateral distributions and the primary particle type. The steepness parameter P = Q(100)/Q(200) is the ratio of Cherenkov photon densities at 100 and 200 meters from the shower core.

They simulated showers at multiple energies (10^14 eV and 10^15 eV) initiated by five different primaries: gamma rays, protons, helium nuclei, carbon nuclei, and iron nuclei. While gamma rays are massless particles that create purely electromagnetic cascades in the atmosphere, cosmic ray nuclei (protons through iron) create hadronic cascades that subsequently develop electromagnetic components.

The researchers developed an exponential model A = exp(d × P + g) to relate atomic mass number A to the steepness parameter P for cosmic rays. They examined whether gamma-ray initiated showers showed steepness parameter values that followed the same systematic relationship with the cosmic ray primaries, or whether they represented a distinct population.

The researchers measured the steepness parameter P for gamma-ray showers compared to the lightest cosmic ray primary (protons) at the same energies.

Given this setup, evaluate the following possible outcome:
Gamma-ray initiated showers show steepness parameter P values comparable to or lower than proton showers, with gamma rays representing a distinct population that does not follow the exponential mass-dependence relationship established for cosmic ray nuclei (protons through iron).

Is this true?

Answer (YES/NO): NO